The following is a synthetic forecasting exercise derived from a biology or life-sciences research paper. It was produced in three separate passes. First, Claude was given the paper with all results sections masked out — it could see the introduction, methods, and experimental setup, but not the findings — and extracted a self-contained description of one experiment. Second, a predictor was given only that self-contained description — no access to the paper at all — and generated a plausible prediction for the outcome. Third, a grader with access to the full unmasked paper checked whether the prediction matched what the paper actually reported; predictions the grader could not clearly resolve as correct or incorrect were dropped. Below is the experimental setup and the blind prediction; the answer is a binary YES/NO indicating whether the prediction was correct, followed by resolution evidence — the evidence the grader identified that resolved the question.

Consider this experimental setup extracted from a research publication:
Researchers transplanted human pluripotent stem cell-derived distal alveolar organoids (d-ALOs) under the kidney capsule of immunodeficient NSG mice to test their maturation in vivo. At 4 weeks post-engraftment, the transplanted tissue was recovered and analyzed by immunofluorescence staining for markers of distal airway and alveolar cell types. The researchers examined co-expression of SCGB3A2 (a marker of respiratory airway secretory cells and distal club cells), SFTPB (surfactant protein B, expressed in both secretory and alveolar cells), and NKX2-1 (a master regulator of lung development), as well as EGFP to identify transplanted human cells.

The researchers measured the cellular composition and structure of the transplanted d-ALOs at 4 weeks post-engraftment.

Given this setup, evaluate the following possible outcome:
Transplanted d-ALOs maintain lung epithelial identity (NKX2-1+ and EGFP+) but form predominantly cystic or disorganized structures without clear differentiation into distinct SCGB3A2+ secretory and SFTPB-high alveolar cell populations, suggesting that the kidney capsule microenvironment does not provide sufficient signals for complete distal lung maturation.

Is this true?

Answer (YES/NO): NO